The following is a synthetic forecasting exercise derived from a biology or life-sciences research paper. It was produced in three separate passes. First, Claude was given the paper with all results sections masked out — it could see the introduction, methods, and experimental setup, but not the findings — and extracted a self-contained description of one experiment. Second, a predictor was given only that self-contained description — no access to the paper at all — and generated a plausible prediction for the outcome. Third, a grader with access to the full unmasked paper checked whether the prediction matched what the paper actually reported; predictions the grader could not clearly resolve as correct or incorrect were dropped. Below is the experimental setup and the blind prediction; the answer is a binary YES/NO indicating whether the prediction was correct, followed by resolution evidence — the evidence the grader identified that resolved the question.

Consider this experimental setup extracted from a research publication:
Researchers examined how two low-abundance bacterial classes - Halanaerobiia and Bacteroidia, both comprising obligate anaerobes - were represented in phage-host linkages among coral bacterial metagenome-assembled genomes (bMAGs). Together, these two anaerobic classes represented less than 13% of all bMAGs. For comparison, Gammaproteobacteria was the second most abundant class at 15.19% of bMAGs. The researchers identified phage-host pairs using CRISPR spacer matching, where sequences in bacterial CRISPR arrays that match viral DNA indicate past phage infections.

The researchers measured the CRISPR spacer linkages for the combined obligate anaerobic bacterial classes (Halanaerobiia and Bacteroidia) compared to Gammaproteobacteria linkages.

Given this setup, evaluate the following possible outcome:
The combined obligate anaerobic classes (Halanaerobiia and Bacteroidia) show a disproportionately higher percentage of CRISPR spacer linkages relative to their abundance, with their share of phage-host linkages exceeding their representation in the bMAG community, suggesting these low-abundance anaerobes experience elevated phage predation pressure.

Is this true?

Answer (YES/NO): YES